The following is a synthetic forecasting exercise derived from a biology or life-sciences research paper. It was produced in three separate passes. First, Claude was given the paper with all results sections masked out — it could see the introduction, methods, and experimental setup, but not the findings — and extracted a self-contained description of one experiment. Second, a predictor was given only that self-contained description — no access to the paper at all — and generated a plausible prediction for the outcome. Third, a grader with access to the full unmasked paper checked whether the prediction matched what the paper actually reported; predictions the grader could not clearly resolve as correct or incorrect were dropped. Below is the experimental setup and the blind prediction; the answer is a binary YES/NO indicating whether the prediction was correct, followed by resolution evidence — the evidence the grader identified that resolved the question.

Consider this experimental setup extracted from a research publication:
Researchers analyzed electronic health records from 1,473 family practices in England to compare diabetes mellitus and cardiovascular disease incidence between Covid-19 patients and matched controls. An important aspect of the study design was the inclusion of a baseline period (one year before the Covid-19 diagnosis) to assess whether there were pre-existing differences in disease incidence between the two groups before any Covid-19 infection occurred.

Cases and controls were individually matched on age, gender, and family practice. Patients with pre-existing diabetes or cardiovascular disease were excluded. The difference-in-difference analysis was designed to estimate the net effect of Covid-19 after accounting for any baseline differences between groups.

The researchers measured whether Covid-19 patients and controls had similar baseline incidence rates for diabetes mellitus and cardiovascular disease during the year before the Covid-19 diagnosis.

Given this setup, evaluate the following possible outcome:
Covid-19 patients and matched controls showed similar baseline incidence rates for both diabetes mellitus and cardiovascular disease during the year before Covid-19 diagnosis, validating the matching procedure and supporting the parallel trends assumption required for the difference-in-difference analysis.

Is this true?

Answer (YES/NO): NO